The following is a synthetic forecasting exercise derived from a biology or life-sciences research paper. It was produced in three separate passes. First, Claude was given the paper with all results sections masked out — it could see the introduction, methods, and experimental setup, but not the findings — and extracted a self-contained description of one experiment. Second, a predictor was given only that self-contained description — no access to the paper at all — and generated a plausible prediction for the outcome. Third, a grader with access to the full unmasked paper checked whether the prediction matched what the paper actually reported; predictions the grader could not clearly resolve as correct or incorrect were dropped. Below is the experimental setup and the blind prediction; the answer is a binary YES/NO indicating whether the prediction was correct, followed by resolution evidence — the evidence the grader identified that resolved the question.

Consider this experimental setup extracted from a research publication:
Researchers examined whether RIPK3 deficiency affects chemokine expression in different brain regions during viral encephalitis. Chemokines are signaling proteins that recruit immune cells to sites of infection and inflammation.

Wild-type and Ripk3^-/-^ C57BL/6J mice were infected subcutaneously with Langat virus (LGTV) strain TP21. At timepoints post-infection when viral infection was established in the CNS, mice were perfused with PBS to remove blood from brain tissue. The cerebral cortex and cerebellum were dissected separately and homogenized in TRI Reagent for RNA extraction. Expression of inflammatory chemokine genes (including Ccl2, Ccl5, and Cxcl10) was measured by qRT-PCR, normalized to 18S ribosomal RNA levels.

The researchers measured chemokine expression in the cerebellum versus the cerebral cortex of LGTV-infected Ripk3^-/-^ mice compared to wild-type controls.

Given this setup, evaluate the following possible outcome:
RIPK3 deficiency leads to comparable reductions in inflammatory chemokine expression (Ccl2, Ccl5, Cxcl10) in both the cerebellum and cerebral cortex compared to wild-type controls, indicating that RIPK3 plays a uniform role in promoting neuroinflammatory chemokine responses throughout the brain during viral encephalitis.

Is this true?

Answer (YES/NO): NO